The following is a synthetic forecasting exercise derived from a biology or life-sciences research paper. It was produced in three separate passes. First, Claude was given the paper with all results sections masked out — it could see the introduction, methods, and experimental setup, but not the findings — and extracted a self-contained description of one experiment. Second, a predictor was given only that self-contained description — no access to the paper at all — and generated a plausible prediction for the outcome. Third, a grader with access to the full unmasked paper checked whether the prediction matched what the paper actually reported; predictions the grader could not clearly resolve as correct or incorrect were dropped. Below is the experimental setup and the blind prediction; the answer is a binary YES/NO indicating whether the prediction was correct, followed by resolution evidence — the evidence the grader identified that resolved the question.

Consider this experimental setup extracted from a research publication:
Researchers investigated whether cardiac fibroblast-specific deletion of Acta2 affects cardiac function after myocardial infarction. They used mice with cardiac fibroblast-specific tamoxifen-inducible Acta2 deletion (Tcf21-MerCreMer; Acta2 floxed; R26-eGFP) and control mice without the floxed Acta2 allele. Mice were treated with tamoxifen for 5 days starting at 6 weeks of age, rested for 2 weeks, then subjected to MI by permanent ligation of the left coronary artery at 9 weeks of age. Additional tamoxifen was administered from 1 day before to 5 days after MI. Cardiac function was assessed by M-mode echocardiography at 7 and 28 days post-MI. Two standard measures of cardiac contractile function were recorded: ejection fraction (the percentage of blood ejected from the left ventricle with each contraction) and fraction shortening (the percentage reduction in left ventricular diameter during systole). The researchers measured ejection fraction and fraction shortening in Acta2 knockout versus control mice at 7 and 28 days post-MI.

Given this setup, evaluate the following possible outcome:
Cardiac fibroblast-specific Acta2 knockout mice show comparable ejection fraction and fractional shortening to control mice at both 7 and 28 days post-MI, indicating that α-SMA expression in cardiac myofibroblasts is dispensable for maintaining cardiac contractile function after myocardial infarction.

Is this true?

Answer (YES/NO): YES